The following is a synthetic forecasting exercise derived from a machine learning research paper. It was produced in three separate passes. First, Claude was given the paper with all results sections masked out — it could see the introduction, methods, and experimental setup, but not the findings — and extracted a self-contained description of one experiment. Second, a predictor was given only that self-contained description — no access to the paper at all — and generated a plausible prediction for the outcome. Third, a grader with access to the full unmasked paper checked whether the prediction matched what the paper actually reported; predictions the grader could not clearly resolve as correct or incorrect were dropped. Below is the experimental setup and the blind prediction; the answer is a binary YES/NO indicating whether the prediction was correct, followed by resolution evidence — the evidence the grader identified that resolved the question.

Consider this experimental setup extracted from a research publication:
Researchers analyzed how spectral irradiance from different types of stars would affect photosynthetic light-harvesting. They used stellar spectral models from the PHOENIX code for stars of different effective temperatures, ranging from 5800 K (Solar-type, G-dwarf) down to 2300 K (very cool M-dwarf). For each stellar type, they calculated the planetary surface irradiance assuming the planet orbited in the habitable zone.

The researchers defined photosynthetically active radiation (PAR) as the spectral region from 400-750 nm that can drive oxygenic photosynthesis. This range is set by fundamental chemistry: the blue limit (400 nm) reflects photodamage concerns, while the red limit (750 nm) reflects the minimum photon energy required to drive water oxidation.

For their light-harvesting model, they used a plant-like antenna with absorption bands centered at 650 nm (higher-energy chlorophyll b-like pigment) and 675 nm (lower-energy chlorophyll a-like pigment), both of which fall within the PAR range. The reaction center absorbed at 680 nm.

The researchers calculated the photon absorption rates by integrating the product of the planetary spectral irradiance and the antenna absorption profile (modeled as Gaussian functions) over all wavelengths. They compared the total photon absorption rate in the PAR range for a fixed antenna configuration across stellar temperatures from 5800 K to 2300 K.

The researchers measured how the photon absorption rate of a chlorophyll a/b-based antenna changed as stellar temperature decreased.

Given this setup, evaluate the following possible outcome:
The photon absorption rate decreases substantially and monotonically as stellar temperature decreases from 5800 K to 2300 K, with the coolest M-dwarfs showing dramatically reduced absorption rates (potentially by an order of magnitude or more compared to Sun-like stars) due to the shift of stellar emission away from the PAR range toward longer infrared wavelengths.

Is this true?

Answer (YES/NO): YES